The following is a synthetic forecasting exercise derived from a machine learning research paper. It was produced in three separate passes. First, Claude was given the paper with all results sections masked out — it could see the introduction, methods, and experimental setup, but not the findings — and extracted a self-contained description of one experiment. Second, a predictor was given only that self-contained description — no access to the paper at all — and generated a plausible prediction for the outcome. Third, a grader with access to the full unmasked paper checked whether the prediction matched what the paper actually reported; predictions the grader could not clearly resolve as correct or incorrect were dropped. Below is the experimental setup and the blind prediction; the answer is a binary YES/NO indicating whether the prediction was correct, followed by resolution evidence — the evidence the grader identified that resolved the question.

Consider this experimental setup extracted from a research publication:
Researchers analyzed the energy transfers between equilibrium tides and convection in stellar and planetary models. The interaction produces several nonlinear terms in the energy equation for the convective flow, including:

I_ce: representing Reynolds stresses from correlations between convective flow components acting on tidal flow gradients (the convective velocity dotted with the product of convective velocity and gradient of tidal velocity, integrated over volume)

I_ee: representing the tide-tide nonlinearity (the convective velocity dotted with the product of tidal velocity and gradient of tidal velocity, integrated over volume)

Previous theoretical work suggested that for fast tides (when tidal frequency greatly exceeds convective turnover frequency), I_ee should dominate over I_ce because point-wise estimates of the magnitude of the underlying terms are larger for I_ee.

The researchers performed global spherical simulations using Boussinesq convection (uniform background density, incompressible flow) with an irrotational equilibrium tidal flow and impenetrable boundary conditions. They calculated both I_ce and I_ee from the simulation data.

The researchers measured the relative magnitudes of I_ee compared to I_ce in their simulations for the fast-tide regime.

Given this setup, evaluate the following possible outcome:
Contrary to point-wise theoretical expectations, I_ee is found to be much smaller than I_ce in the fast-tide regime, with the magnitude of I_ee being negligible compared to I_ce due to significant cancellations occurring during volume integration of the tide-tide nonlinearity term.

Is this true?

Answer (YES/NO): YES